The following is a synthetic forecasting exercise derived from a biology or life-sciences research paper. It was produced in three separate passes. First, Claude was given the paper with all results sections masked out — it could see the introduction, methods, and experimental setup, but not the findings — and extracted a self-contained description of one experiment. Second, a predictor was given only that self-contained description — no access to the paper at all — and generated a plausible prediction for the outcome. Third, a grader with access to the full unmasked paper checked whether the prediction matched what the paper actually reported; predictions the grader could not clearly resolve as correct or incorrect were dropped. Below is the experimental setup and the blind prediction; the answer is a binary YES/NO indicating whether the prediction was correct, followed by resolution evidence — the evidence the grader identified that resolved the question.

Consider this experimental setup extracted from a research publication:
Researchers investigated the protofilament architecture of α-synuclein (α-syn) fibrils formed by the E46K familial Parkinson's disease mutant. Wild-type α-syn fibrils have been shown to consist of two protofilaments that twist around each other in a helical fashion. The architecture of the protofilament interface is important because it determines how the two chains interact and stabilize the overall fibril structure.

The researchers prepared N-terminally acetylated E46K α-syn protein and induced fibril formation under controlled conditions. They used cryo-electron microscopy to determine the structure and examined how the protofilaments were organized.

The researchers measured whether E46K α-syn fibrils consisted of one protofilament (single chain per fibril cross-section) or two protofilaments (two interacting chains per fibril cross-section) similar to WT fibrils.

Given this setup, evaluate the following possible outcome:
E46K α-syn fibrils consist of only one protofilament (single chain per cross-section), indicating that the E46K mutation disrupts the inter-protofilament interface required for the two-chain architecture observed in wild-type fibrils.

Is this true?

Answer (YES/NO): NO